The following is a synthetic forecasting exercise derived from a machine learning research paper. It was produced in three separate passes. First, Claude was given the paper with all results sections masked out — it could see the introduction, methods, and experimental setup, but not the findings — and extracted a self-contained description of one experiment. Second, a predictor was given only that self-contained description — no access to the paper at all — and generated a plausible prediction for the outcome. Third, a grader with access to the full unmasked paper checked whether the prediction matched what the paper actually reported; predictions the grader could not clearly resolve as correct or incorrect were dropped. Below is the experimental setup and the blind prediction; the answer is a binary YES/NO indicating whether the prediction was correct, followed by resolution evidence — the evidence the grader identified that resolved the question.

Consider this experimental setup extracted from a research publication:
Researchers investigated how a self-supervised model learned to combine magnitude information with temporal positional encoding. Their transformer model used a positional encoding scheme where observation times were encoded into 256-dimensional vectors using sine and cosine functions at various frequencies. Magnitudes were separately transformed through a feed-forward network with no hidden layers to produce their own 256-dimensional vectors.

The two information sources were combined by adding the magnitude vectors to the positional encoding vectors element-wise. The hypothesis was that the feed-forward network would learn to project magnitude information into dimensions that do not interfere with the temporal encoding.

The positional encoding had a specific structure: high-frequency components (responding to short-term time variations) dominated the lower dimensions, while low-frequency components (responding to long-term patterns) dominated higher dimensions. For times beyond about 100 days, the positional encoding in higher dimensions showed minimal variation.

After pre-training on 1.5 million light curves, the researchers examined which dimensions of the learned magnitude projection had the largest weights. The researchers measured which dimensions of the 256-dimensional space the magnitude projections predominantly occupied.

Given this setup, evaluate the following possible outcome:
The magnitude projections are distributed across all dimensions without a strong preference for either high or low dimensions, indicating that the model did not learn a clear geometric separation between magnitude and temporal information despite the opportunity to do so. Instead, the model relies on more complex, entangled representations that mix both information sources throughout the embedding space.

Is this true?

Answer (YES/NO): NO